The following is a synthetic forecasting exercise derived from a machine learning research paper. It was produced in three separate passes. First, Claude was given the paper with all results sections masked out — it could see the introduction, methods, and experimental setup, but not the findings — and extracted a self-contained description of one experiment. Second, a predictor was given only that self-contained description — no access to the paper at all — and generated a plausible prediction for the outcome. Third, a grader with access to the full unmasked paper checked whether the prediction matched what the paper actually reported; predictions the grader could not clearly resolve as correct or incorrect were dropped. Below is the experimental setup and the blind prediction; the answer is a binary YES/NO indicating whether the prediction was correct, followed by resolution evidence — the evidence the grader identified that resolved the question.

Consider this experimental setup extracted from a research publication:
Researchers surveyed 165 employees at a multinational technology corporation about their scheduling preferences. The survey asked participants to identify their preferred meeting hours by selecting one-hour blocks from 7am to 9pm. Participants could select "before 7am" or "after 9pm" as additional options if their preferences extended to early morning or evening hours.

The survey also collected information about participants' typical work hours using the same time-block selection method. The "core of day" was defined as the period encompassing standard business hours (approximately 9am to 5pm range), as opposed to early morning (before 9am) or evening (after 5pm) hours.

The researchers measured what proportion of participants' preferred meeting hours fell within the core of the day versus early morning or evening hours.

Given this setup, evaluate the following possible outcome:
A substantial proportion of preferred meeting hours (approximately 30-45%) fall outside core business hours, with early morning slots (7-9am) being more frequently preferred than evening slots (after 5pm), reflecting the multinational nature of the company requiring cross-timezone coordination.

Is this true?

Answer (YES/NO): NO